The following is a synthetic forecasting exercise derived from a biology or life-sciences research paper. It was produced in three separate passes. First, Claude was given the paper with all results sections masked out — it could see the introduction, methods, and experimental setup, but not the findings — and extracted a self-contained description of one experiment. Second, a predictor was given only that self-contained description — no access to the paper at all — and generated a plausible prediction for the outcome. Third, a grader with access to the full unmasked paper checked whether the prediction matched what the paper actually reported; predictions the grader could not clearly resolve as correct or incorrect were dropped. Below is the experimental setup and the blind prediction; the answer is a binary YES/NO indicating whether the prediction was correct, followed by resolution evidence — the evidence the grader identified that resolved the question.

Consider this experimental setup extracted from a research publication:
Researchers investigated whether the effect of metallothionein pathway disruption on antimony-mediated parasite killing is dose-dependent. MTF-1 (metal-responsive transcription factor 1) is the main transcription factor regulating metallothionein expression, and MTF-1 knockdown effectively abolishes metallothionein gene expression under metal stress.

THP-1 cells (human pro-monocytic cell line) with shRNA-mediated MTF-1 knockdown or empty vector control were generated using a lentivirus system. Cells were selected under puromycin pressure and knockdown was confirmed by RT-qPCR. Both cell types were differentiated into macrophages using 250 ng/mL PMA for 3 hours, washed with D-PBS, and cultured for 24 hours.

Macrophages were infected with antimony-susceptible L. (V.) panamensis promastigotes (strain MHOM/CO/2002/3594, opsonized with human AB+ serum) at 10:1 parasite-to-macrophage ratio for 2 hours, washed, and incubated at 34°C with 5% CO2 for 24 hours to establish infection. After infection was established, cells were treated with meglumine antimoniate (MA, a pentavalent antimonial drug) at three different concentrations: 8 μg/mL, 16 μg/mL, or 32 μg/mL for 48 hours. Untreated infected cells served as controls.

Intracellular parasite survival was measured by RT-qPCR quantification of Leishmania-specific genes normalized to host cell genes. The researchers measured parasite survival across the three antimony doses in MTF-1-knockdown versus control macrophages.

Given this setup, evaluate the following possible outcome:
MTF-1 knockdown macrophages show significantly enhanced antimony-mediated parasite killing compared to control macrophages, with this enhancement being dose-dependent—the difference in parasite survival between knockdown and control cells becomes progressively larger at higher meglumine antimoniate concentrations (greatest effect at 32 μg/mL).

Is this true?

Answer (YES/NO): NO